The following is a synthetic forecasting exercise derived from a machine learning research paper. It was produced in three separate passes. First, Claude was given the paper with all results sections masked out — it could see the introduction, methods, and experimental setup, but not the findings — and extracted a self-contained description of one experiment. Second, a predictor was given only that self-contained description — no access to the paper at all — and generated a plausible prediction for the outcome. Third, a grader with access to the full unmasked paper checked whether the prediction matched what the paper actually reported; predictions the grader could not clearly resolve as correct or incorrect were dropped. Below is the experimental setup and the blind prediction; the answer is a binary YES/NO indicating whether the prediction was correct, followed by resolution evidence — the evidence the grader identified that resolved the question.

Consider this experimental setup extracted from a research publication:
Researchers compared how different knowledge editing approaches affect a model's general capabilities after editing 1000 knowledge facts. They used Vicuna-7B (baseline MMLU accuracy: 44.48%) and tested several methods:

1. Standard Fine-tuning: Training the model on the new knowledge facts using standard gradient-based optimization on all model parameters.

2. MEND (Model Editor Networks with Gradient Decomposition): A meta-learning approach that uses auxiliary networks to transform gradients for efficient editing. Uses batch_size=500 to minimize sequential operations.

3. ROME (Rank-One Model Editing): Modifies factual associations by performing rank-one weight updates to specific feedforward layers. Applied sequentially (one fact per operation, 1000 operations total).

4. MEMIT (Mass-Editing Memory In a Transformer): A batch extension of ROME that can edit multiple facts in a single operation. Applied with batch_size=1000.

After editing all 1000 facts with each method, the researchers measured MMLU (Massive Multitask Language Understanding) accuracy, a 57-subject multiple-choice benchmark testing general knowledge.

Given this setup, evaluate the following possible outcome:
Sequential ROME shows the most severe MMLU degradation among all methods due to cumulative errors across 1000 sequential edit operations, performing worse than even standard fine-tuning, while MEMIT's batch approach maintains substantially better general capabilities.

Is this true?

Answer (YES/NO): NO